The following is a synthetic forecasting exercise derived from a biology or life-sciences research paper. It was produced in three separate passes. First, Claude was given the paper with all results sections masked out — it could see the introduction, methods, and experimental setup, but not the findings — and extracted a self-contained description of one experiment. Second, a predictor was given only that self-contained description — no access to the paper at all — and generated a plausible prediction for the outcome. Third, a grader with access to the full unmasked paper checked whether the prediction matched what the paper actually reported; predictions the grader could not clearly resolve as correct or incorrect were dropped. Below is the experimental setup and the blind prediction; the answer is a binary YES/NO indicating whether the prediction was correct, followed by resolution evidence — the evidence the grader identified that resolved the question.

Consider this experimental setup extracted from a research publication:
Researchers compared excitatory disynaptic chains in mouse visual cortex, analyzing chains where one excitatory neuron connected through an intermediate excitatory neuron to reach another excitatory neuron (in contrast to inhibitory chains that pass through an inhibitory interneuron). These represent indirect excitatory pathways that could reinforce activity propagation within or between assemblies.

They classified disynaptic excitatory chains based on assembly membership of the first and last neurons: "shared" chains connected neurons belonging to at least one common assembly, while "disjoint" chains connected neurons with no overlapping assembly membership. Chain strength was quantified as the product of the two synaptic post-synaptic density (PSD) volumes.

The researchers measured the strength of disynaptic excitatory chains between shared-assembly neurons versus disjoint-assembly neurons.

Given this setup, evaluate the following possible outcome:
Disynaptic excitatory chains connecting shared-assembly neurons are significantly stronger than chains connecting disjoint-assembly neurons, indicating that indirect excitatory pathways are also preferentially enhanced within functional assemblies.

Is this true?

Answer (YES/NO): NO